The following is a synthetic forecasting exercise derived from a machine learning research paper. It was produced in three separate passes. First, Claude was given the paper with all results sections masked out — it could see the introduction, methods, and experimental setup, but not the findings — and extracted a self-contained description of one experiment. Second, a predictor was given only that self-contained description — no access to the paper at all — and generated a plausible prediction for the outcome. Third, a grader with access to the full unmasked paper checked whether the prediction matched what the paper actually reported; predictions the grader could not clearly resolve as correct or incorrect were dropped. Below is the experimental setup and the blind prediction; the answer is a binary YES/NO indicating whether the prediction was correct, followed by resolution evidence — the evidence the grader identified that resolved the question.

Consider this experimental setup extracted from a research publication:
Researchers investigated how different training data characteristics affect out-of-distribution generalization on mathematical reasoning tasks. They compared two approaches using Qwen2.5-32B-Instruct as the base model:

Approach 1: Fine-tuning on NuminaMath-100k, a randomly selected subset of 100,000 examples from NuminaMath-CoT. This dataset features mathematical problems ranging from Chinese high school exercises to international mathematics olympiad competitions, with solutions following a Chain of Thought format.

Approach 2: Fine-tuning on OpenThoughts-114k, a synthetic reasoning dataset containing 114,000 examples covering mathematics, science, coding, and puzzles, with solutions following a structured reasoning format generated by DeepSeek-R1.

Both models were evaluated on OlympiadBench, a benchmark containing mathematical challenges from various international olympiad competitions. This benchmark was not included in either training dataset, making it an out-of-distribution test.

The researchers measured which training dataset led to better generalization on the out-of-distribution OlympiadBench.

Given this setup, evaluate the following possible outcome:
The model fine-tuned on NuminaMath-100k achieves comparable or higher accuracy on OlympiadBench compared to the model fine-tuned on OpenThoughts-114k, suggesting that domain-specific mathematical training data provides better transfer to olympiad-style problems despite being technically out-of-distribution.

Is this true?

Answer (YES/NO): NO